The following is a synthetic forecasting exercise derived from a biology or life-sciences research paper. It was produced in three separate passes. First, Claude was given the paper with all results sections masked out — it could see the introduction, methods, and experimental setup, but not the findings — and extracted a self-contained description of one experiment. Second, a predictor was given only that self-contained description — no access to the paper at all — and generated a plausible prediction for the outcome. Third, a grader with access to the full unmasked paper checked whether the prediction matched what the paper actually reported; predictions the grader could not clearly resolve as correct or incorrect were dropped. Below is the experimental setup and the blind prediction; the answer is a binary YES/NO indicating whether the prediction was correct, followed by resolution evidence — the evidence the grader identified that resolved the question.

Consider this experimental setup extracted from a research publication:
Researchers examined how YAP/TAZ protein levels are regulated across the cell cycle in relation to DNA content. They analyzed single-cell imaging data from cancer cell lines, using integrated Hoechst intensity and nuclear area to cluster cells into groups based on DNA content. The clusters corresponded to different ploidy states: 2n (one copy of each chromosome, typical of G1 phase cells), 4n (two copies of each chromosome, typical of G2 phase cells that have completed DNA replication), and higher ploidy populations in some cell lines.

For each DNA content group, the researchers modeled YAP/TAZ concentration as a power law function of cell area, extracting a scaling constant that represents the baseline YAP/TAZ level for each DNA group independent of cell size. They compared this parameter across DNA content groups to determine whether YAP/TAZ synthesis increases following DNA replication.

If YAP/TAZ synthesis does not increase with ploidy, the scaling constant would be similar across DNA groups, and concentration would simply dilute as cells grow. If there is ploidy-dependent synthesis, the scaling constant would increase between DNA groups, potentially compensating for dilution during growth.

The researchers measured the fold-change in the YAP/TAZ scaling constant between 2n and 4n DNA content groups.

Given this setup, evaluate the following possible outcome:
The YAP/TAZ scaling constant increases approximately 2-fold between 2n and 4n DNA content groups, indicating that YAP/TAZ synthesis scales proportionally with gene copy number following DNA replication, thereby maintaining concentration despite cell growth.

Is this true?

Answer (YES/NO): NO